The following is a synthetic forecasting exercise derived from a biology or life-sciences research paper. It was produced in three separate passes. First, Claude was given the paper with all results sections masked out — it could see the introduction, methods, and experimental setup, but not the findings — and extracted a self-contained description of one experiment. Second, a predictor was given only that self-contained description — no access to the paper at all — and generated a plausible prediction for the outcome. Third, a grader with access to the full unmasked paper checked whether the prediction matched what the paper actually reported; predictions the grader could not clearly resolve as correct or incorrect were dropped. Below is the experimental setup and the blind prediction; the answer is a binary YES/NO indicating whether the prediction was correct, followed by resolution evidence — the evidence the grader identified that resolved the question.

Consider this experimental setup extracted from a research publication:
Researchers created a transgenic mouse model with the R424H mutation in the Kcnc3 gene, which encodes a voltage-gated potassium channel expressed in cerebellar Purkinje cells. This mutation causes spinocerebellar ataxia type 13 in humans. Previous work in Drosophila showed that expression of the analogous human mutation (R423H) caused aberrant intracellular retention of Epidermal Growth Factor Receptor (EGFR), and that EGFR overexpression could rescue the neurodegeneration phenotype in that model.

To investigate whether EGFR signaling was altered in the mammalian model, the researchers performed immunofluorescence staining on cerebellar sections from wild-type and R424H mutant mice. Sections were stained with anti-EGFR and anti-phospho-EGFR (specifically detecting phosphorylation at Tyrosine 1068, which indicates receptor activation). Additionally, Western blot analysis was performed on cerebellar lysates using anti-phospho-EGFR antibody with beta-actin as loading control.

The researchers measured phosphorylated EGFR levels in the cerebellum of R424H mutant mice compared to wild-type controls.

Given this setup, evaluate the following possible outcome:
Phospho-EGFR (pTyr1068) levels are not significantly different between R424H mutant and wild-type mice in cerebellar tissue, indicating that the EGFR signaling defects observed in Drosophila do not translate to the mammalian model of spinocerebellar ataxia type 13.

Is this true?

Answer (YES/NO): NO